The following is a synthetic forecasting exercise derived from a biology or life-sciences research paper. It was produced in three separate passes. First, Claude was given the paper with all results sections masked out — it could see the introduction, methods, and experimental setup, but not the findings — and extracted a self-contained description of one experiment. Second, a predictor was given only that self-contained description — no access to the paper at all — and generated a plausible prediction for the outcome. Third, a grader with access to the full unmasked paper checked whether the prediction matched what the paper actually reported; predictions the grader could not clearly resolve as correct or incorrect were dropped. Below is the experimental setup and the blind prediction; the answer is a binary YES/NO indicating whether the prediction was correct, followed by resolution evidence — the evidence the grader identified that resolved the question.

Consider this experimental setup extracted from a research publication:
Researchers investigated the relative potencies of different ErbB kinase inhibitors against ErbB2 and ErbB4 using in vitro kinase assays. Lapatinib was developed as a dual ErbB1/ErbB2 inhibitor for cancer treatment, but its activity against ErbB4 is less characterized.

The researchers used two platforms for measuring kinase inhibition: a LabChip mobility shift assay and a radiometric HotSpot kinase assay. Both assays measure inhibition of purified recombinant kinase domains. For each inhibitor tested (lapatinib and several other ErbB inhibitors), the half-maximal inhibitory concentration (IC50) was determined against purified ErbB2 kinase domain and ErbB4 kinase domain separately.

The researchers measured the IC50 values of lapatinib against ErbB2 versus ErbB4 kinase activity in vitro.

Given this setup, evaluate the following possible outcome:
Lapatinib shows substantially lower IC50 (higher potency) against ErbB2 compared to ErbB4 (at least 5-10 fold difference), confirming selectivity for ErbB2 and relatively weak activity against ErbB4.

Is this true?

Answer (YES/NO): NO